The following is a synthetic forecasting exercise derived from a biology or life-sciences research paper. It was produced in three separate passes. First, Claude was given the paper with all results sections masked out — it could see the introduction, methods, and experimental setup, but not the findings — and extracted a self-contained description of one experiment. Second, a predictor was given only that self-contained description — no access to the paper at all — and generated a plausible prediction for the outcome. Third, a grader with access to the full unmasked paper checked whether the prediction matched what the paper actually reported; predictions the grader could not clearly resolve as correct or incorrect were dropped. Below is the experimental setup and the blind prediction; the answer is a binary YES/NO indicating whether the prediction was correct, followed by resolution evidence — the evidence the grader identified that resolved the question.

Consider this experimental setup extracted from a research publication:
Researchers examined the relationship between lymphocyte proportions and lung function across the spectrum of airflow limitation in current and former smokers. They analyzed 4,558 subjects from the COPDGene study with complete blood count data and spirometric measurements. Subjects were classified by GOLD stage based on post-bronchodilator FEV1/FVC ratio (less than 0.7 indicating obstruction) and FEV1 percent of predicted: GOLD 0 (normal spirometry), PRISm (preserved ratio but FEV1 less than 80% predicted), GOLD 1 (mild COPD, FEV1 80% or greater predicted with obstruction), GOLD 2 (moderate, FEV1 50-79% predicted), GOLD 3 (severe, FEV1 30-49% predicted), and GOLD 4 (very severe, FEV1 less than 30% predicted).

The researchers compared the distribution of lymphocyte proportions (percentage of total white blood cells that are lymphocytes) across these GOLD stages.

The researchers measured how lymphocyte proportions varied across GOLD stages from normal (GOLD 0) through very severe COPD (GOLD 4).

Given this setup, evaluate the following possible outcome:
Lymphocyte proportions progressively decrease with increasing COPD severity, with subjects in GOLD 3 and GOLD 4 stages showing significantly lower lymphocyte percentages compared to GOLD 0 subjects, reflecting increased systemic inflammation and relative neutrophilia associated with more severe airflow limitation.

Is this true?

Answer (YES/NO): YES